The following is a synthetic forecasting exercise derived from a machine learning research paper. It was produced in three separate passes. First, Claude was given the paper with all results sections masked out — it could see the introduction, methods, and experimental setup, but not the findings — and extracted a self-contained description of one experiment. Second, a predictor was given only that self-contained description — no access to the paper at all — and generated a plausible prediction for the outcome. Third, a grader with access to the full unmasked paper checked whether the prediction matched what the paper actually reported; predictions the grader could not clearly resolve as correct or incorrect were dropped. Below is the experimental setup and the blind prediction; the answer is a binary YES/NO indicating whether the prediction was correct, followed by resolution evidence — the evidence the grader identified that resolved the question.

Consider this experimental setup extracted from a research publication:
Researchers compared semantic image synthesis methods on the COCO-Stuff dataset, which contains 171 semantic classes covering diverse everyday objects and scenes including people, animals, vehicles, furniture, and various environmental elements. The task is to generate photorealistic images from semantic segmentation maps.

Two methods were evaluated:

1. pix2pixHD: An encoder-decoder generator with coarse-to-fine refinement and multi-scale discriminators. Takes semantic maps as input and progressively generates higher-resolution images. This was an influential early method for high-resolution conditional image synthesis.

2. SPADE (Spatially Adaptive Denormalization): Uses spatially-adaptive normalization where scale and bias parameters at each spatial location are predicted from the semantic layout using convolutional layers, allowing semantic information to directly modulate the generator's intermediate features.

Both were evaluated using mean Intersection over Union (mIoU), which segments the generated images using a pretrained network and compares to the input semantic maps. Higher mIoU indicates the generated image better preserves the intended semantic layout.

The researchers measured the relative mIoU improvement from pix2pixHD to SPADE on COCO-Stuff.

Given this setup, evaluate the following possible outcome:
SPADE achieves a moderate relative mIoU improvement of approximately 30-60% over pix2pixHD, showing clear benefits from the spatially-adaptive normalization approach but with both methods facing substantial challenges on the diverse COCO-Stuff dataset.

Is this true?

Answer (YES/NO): NO